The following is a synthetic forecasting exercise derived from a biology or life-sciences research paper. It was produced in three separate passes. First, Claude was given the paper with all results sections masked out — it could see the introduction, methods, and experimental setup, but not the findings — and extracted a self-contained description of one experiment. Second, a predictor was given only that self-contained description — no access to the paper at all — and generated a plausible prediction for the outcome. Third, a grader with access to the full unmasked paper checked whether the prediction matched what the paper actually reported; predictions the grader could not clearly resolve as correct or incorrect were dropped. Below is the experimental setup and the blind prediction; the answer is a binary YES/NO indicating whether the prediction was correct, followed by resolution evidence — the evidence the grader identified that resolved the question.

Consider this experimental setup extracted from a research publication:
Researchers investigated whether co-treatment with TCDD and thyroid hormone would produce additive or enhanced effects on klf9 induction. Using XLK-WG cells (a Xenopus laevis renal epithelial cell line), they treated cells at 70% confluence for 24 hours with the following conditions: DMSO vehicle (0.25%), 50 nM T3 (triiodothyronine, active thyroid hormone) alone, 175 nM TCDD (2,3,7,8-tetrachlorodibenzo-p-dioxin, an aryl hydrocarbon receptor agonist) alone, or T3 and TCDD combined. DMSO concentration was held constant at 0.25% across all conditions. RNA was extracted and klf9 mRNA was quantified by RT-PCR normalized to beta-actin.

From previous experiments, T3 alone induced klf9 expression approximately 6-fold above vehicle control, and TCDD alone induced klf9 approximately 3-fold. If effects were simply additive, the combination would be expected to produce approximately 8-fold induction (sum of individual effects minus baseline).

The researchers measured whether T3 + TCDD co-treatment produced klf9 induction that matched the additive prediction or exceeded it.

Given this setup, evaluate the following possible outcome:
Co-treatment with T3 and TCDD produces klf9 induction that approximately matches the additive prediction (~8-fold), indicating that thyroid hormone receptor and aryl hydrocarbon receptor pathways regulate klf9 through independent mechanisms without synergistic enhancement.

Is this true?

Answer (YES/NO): NO